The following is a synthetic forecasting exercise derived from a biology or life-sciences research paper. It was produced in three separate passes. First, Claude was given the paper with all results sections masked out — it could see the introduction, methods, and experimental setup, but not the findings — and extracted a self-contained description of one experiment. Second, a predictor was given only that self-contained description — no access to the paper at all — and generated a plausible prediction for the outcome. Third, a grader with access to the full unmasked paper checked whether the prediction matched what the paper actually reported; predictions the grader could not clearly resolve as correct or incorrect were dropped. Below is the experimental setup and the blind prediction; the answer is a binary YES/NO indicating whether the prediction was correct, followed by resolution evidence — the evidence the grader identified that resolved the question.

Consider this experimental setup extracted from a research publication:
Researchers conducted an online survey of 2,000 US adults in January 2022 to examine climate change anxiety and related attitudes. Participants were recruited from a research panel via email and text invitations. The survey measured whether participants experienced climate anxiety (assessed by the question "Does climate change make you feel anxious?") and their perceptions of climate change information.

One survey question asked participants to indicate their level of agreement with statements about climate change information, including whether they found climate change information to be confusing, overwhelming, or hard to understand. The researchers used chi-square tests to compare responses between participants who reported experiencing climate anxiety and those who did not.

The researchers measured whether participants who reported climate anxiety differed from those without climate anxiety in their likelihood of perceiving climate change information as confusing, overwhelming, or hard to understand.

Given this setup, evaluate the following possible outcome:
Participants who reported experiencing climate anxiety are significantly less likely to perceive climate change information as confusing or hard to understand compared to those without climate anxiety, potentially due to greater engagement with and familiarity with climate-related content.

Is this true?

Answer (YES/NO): NO